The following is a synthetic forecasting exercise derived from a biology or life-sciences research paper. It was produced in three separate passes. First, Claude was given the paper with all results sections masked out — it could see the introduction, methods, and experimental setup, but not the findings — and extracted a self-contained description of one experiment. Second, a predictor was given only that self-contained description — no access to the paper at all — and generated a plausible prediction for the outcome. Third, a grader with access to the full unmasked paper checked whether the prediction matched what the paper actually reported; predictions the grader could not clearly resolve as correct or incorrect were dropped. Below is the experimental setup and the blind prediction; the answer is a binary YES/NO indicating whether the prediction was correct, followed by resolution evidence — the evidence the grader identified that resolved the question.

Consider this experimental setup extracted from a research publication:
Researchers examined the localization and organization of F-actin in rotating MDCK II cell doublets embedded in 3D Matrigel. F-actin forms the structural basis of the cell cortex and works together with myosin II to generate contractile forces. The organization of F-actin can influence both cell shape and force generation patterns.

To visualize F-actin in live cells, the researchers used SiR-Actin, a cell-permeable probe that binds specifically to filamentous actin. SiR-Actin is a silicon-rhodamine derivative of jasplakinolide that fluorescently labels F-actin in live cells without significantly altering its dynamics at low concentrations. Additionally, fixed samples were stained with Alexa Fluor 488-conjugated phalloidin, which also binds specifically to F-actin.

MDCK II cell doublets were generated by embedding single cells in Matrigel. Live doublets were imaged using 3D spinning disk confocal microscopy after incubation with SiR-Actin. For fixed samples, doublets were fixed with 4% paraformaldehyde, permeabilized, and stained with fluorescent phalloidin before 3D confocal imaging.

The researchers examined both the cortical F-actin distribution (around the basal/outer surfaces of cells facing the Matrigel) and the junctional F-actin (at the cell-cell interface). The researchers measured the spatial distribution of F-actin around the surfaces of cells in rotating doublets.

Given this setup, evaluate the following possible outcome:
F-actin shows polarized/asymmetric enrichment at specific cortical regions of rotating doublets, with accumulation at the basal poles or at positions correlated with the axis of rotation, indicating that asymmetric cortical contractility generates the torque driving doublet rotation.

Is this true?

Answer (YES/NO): NO